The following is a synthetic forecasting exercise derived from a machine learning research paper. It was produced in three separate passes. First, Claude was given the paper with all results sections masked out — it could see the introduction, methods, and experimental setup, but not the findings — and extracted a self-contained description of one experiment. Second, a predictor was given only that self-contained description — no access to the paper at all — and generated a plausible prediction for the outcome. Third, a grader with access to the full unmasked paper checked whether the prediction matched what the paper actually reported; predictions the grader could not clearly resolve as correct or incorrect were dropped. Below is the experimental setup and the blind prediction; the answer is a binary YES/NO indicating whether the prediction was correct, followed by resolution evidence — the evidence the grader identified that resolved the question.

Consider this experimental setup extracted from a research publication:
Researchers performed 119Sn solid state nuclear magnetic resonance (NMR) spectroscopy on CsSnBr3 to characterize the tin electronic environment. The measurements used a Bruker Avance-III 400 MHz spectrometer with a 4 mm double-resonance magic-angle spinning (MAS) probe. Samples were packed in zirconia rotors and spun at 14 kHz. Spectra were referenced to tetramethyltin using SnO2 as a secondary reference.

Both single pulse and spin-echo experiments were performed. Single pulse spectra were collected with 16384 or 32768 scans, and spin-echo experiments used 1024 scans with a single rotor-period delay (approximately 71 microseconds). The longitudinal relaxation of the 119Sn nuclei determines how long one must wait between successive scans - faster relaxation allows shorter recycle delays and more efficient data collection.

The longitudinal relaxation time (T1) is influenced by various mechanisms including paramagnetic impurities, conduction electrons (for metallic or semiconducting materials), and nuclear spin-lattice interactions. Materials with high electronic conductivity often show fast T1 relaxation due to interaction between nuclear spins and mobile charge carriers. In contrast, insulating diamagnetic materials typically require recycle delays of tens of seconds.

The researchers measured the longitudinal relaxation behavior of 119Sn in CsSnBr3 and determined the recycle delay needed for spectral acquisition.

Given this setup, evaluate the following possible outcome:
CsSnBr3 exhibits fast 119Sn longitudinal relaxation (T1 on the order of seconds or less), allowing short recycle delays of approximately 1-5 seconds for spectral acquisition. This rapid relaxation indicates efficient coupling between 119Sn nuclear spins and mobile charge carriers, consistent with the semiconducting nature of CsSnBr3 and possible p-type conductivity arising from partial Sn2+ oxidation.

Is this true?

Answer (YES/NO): NO